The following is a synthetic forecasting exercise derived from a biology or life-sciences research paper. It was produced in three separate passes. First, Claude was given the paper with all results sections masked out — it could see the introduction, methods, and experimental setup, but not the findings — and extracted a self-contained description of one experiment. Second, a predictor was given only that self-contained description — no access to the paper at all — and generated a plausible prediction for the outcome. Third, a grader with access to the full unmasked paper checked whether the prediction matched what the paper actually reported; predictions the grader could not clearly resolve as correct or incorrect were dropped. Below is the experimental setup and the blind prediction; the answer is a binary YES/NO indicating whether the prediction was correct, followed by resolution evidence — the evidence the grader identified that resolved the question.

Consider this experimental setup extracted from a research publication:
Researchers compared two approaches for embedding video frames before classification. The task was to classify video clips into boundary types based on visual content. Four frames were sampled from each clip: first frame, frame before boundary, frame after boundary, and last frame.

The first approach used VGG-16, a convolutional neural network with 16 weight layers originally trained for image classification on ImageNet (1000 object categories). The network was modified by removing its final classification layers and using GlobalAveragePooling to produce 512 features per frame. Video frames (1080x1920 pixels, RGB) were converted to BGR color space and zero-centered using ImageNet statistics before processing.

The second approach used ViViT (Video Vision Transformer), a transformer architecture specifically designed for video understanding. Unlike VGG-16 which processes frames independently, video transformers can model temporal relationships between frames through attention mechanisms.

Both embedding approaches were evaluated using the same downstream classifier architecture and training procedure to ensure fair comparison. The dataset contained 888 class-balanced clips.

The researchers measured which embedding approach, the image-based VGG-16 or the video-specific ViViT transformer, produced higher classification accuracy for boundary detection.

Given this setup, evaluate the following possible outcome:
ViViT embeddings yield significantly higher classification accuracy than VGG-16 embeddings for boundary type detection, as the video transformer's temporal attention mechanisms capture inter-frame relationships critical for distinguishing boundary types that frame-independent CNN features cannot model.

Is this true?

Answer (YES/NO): NO